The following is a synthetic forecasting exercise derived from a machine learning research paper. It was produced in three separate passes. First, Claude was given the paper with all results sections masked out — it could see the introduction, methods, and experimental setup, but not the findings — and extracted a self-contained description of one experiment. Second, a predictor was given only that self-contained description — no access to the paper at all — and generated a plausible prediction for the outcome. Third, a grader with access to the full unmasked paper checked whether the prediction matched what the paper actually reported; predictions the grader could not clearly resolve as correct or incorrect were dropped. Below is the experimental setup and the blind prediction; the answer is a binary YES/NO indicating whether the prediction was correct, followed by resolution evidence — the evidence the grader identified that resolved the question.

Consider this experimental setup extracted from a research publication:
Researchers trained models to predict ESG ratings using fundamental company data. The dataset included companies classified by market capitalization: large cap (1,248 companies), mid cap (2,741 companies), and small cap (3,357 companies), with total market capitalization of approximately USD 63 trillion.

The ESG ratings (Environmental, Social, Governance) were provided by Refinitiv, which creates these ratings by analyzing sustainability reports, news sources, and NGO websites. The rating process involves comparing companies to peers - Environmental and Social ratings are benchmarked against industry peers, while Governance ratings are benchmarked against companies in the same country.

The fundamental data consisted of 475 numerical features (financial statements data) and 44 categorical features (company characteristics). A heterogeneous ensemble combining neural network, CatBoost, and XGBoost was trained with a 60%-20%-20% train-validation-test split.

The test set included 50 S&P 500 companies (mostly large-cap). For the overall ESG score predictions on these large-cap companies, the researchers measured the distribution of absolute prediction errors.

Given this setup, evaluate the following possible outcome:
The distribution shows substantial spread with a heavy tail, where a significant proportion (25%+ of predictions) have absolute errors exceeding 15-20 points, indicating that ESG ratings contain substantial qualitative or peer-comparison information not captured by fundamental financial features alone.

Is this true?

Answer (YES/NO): NO